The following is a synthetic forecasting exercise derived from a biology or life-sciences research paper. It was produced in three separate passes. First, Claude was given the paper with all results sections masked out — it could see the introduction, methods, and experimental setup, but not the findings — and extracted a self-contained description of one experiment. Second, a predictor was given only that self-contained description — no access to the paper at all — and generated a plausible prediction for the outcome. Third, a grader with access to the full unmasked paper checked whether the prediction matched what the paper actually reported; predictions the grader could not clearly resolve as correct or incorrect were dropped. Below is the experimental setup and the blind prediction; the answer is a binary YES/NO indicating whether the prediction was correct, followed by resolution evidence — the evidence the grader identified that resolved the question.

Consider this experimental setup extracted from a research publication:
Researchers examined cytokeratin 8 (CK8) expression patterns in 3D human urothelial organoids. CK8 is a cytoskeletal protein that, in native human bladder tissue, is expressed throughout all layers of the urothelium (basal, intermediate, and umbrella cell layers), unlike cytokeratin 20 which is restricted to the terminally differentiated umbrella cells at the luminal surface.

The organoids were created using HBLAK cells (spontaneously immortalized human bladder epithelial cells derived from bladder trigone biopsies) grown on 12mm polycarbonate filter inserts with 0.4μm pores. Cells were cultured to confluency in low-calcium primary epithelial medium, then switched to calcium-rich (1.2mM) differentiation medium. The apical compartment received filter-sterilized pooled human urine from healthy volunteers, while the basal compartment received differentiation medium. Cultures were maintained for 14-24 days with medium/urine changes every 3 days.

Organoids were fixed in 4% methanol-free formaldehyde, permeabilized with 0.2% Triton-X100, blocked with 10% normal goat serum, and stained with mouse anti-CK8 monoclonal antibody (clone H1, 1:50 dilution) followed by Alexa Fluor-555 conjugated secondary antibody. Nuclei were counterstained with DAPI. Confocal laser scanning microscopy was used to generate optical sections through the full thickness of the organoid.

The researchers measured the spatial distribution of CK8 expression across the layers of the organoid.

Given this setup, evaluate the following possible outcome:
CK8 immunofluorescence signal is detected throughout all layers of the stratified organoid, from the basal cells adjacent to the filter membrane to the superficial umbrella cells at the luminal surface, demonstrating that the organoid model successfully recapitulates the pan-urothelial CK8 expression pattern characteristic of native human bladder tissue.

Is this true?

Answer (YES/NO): YES